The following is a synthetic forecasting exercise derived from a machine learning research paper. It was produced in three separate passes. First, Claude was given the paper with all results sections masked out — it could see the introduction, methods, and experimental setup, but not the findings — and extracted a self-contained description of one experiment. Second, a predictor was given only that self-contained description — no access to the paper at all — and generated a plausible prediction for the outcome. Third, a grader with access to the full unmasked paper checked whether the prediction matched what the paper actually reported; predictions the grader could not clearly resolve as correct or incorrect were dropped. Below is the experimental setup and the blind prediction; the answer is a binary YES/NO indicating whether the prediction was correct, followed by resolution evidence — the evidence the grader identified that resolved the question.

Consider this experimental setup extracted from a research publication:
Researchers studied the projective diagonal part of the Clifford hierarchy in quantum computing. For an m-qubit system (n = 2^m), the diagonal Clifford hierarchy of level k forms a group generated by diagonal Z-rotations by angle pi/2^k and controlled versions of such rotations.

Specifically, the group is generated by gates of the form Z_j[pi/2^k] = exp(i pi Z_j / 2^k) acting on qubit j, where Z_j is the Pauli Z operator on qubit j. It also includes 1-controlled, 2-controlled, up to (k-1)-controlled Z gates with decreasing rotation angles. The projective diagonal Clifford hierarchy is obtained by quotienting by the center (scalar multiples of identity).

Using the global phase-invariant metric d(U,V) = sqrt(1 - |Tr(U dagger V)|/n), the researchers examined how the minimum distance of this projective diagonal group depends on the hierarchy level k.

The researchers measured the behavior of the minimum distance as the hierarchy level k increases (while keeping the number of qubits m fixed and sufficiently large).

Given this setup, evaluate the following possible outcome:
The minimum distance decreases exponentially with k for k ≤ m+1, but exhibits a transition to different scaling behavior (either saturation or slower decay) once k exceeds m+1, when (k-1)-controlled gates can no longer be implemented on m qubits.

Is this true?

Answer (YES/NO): NO